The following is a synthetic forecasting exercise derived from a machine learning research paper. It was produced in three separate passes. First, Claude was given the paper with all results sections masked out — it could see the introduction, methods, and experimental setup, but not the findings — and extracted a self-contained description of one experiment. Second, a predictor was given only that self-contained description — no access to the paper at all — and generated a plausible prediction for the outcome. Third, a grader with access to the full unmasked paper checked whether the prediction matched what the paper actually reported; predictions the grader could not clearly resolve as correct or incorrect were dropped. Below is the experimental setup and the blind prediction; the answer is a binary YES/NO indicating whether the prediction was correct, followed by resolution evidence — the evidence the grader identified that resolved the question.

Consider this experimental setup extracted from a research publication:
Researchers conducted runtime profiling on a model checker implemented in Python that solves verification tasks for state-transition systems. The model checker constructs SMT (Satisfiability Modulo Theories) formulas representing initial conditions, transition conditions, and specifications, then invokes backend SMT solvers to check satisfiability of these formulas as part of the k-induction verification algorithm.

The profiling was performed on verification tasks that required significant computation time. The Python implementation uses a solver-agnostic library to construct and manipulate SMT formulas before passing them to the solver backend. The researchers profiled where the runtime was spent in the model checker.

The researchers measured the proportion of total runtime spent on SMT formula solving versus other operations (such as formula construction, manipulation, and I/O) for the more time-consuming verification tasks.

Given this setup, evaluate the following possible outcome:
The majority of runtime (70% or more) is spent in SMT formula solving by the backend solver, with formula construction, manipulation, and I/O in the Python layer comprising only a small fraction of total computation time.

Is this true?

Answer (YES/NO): YES